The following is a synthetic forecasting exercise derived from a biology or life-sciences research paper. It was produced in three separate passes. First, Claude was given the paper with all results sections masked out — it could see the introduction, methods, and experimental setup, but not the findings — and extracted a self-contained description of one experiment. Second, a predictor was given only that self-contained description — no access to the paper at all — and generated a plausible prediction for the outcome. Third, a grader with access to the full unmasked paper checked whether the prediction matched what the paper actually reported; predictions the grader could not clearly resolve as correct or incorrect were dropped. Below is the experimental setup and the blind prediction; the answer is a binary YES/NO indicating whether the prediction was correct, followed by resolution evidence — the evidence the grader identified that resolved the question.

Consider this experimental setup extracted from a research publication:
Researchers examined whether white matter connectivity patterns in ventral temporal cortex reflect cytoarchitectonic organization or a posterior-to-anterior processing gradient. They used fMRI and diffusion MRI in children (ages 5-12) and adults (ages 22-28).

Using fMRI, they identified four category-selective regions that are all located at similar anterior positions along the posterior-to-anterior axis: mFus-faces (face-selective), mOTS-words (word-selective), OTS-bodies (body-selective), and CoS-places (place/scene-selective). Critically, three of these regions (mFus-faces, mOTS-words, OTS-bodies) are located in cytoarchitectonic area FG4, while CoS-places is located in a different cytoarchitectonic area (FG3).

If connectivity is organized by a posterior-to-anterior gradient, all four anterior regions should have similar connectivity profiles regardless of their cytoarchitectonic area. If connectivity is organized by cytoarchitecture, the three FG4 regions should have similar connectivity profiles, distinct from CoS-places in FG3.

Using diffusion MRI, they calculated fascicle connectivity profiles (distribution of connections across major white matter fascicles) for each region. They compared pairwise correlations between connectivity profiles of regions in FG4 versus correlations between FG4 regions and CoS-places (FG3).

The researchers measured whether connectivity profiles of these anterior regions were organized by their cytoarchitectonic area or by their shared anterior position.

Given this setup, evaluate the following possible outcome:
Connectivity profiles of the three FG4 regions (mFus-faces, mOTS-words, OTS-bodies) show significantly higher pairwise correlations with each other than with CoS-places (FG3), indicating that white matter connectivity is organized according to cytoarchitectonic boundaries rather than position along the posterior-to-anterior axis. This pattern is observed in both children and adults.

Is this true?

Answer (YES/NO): YES